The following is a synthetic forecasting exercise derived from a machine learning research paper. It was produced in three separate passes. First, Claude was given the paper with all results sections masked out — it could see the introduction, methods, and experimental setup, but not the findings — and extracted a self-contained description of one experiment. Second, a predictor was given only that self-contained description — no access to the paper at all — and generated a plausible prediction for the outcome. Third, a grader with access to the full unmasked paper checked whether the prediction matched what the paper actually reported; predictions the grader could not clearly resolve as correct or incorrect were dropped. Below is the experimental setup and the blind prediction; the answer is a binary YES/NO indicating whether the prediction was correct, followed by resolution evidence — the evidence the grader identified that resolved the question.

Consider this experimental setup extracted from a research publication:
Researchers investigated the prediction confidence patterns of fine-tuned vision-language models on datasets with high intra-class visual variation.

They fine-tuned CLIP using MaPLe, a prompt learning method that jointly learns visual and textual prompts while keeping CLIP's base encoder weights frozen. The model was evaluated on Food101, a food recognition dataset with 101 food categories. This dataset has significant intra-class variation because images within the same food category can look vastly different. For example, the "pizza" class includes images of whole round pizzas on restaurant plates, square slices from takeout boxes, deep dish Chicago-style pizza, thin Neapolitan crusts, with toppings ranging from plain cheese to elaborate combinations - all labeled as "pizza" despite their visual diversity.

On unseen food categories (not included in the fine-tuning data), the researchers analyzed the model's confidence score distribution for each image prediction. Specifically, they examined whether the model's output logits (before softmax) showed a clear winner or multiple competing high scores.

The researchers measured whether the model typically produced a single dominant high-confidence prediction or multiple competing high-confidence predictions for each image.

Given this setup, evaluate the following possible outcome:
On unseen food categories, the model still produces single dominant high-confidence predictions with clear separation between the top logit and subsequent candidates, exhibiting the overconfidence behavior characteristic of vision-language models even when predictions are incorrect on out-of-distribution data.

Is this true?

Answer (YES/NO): NO